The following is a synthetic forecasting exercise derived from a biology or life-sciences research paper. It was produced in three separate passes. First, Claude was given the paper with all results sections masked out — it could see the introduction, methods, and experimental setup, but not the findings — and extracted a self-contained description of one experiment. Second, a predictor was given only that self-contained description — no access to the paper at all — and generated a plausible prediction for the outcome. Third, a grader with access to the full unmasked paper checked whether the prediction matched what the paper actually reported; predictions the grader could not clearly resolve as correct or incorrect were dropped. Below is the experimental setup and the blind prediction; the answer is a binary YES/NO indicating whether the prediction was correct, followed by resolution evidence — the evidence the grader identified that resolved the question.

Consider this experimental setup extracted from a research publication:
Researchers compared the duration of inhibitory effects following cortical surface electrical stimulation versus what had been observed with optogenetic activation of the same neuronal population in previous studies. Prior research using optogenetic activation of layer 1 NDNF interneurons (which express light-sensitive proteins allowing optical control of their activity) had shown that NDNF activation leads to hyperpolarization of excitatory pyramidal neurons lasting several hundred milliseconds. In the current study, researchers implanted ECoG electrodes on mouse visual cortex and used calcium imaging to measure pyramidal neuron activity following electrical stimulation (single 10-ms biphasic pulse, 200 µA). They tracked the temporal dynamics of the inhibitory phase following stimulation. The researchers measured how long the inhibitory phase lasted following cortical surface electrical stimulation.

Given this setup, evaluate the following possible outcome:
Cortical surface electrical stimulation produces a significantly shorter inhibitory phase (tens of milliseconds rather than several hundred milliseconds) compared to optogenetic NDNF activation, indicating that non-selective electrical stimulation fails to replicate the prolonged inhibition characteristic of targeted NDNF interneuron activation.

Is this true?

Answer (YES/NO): NO